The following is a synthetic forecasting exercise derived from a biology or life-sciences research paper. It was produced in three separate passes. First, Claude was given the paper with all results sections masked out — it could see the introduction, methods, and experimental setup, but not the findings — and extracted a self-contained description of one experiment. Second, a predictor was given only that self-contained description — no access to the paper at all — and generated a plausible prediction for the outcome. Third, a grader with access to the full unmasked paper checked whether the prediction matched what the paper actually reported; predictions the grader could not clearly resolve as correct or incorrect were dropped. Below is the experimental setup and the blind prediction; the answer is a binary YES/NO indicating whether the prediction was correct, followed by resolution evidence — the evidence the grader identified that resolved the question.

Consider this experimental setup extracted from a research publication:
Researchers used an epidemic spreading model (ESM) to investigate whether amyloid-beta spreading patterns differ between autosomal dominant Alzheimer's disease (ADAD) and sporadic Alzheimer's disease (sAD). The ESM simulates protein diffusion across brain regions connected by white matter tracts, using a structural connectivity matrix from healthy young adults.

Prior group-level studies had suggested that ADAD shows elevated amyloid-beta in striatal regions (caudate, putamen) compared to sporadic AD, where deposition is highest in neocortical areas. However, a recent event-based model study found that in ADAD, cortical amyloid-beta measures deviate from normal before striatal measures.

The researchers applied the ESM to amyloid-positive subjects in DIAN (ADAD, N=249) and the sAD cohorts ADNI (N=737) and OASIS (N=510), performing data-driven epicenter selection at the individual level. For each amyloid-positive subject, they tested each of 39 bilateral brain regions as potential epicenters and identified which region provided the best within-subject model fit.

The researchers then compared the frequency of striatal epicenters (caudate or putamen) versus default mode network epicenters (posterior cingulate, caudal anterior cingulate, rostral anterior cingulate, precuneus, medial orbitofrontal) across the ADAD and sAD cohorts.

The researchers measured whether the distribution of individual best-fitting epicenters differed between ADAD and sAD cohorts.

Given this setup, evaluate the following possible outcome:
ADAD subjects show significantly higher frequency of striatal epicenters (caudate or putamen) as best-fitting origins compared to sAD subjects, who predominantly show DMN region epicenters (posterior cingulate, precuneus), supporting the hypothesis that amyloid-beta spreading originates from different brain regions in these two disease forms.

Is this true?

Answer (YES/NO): YES